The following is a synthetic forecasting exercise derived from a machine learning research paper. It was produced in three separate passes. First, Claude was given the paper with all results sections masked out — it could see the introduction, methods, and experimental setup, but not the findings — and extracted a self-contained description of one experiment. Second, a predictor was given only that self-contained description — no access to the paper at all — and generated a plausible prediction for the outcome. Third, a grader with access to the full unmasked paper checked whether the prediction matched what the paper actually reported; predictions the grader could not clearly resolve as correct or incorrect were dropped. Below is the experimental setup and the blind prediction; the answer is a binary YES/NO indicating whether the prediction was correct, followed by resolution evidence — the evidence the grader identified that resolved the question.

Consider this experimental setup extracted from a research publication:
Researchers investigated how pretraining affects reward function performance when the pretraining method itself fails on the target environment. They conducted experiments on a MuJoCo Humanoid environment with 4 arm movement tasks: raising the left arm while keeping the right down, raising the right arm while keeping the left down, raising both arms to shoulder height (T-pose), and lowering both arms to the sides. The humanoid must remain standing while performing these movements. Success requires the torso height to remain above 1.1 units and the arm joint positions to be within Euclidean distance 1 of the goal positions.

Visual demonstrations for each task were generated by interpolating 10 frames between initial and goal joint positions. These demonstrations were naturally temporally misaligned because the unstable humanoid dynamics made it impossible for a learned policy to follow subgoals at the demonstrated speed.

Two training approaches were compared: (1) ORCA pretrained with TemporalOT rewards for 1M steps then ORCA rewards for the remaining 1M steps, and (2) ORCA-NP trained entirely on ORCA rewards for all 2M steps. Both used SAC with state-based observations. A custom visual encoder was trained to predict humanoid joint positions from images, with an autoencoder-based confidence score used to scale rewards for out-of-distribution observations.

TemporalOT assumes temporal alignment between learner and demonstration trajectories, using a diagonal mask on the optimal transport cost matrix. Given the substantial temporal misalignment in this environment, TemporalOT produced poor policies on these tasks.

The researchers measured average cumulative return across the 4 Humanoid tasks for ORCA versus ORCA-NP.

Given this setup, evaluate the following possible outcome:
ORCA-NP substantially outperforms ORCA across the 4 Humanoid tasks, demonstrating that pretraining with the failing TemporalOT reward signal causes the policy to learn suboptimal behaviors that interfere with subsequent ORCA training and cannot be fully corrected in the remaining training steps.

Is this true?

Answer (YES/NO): NO